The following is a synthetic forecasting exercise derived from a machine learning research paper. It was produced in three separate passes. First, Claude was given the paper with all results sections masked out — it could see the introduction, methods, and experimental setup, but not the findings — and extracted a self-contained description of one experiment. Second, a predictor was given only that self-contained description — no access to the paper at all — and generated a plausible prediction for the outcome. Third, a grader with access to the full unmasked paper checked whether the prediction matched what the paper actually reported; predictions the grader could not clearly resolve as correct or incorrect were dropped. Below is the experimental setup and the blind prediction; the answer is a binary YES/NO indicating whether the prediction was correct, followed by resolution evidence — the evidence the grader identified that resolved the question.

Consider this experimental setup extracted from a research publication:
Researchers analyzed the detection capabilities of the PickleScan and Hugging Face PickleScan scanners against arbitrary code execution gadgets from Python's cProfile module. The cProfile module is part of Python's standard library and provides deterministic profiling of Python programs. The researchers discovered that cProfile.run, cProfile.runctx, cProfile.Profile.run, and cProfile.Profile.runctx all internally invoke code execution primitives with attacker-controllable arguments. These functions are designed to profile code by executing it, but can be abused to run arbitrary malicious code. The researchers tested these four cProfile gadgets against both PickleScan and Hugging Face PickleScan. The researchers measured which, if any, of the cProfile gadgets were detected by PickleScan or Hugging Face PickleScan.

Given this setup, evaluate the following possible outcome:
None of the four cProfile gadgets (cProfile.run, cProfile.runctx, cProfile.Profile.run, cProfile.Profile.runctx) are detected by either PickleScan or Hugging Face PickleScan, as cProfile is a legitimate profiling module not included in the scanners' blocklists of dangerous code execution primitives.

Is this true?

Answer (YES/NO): YES